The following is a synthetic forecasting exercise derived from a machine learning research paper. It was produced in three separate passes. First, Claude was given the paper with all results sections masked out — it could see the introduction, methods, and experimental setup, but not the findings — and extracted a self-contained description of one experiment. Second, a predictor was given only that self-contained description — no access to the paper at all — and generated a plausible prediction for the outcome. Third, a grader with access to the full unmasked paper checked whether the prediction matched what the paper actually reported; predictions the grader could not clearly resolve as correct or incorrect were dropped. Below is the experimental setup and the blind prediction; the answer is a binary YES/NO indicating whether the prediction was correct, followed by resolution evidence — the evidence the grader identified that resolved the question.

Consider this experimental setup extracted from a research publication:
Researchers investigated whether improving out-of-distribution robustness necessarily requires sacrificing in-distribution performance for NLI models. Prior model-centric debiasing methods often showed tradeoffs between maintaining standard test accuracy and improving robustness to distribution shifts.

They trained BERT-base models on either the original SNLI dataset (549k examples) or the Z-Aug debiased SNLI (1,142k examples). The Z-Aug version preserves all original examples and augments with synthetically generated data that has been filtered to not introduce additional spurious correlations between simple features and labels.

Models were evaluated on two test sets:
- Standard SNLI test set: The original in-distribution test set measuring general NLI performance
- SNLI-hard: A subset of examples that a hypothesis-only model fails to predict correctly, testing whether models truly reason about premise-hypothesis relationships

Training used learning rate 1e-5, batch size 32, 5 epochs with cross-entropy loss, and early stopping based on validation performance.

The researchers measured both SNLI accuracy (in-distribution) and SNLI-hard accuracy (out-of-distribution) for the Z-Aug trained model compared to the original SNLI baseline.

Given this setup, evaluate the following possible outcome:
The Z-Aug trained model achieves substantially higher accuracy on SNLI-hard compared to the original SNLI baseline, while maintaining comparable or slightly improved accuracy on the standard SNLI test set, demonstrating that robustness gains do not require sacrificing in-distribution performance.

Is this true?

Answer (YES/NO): YES